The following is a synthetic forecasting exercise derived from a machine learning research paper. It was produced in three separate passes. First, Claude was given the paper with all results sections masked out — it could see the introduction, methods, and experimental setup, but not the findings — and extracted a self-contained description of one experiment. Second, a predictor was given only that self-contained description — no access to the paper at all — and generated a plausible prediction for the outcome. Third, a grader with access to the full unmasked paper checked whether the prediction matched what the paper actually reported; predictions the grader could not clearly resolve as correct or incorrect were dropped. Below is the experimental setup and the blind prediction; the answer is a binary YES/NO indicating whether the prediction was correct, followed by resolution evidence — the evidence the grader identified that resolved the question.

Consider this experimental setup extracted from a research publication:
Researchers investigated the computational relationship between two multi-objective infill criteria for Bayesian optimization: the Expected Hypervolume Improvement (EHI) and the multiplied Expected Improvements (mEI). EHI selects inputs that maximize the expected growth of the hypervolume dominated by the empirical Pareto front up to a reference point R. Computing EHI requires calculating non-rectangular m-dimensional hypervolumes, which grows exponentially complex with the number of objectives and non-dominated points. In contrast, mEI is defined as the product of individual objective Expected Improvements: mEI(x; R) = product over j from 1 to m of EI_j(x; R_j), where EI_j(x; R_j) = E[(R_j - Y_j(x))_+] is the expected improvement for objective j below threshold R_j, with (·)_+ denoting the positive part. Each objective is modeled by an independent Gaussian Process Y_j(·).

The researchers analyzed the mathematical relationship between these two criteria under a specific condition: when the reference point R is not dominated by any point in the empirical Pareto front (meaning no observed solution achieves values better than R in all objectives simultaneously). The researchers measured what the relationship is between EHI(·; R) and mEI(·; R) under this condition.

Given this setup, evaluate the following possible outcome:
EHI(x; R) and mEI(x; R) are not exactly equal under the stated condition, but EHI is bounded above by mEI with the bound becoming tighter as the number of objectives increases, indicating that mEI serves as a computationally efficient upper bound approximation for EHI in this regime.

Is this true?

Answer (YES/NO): NO